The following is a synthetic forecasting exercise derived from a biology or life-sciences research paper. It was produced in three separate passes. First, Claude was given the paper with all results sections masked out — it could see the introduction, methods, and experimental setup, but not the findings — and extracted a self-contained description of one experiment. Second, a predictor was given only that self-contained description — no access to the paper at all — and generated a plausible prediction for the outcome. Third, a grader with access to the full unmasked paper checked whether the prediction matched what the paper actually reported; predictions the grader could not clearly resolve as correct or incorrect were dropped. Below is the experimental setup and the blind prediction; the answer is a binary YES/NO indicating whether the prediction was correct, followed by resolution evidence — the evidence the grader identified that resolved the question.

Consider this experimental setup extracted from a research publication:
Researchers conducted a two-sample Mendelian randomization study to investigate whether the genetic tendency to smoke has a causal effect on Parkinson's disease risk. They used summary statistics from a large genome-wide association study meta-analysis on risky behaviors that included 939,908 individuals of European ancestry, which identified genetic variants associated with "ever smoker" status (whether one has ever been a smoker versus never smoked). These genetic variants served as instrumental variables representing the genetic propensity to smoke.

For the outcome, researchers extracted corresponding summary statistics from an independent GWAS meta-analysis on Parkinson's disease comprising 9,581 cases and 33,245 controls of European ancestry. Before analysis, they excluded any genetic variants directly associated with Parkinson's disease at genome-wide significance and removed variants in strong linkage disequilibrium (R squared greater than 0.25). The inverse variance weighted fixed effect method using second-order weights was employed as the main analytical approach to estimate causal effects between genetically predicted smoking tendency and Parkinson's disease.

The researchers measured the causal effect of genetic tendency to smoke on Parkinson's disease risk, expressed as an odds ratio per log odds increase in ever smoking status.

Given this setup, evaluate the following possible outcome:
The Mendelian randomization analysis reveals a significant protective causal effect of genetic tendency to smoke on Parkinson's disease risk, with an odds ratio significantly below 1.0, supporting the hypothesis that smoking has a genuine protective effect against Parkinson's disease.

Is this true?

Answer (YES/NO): YES